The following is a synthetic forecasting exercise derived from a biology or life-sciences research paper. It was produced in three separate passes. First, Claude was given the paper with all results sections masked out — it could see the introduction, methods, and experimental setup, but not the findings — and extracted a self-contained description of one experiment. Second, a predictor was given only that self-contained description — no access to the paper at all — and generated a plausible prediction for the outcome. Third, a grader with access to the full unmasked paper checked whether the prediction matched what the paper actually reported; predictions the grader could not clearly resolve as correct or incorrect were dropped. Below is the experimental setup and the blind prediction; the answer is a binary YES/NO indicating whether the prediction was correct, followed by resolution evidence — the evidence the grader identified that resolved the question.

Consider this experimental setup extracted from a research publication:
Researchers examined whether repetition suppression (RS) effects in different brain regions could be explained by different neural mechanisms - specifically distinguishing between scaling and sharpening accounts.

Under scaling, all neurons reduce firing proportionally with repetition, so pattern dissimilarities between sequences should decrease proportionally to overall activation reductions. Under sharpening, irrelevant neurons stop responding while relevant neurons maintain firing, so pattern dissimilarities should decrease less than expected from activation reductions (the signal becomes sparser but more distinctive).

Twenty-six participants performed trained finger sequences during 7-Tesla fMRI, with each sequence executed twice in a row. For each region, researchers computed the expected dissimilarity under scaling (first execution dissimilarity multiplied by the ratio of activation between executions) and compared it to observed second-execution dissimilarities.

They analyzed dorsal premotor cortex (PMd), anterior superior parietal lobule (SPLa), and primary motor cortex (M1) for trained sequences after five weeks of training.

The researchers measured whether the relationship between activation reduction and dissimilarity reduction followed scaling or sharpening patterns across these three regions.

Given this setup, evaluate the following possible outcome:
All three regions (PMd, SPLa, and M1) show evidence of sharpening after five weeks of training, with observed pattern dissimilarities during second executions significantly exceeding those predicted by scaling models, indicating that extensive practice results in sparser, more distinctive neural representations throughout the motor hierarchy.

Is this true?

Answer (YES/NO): NO